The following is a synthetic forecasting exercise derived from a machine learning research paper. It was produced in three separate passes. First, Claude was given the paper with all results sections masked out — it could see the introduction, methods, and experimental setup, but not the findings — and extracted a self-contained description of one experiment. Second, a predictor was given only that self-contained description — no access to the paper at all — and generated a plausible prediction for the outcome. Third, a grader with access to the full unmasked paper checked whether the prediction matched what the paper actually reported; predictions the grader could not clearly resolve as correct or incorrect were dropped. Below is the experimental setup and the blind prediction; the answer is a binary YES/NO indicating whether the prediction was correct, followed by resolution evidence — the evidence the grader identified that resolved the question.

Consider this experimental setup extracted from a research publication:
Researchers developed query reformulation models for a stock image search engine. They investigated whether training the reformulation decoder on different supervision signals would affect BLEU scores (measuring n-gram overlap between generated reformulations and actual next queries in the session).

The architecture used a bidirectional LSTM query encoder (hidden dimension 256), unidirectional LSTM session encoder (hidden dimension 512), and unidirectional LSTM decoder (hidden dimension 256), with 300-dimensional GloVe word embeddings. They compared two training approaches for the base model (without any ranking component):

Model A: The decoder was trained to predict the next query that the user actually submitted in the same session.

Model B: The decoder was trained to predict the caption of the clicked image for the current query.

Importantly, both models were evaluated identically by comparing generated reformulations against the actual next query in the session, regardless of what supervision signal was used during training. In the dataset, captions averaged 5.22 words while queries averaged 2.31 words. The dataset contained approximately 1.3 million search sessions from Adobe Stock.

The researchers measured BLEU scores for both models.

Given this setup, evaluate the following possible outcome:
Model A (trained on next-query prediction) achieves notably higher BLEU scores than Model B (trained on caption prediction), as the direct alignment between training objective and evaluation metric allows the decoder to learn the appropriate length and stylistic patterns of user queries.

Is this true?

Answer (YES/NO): NO